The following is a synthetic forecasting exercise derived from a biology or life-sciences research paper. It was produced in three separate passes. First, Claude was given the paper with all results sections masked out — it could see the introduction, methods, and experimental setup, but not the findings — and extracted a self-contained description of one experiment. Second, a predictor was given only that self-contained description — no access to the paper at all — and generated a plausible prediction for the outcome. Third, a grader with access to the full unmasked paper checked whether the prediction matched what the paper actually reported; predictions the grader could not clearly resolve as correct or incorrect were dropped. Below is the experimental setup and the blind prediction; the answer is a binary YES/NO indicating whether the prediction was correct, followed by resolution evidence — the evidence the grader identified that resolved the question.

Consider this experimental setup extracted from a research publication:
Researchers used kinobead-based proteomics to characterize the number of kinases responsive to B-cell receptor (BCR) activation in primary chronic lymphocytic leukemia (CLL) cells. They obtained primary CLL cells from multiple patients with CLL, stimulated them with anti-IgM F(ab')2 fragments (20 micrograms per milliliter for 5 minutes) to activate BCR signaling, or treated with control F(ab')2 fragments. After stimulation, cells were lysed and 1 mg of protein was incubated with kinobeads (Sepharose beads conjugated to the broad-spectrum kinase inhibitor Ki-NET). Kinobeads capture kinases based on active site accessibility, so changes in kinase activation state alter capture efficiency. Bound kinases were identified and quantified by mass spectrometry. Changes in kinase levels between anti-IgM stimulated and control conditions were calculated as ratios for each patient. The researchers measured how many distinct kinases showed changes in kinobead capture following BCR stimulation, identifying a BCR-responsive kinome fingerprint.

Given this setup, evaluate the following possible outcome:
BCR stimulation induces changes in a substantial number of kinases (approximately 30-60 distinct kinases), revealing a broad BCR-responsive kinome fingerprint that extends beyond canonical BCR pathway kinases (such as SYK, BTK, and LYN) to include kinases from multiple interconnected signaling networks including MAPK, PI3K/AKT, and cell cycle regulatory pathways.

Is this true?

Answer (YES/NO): YES